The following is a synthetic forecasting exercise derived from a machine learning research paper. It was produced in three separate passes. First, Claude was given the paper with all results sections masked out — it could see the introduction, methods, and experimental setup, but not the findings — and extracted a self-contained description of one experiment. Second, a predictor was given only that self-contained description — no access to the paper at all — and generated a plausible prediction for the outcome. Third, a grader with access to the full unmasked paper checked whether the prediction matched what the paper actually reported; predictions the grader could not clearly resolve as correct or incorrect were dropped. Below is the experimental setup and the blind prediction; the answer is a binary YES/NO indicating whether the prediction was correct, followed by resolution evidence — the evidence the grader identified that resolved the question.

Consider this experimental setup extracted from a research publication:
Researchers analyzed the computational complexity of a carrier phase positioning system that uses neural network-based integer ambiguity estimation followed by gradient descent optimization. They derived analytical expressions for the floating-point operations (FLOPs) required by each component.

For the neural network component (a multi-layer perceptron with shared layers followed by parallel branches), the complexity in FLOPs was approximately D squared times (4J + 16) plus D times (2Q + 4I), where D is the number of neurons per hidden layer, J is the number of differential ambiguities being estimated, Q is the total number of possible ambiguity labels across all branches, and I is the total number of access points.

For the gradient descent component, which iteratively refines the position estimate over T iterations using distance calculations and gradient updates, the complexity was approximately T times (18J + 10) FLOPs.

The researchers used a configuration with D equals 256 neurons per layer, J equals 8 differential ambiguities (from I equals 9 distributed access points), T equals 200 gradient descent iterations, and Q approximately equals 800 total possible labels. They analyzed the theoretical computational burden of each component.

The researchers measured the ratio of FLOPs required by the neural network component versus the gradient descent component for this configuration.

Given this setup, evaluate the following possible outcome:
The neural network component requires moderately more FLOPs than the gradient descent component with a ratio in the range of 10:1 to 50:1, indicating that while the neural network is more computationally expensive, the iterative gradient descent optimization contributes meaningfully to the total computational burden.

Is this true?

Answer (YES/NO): YES